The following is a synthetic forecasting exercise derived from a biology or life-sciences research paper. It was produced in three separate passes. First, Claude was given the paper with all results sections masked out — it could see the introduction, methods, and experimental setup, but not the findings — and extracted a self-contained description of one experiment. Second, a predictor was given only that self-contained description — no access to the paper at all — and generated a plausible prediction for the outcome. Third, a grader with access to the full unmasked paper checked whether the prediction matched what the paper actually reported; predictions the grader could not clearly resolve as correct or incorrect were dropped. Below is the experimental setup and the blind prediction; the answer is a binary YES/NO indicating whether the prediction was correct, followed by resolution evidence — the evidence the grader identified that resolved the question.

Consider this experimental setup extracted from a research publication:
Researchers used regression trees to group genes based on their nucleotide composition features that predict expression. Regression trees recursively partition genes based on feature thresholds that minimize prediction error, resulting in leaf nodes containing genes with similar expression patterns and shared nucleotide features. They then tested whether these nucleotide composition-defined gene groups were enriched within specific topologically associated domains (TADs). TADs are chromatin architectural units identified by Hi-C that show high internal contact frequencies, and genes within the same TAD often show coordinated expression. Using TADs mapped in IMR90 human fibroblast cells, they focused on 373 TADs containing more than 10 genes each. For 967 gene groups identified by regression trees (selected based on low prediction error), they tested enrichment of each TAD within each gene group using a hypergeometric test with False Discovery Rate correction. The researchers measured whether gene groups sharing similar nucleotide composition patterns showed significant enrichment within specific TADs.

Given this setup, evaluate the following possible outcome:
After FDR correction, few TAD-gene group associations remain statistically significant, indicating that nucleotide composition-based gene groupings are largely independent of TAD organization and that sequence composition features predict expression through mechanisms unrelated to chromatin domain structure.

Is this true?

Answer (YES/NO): NO